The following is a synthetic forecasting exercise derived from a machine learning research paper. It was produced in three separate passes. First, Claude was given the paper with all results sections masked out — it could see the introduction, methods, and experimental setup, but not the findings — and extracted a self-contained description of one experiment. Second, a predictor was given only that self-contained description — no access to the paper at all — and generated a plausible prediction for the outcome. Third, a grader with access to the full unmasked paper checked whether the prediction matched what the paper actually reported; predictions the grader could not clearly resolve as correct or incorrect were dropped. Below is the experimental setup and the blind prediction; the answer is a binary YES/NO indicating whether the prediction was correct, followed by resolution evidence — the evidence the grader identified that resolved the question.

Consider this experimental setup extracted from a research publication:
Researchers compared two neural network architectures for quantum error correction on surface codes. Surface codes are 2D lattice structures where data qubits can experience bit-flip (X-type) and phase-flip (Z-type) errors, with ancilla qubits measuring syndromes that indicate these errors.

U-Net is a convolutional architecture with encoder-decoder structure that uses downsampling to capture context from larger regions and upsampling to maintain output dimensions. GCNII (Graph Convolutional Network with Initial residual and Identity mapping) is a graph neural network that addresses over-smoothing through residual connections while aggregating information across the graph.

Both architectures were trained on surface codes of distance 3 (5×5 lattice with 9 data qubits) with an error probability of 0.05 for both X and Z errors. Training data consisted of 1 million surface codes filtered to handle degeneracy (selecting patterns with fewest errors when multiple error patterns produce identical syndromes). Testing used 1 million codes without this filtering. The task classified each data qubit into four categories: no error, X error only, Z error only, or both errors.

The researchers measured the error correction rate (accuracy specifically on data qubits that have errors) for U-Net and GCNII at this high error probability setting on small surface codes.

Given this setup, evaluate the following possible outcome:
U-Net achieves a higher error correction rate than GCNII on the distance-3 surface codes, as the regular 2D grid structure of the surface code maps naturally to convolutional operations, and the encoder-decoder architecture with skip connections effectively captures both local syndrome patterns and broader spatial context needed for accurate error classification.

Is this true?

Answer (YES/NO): NO